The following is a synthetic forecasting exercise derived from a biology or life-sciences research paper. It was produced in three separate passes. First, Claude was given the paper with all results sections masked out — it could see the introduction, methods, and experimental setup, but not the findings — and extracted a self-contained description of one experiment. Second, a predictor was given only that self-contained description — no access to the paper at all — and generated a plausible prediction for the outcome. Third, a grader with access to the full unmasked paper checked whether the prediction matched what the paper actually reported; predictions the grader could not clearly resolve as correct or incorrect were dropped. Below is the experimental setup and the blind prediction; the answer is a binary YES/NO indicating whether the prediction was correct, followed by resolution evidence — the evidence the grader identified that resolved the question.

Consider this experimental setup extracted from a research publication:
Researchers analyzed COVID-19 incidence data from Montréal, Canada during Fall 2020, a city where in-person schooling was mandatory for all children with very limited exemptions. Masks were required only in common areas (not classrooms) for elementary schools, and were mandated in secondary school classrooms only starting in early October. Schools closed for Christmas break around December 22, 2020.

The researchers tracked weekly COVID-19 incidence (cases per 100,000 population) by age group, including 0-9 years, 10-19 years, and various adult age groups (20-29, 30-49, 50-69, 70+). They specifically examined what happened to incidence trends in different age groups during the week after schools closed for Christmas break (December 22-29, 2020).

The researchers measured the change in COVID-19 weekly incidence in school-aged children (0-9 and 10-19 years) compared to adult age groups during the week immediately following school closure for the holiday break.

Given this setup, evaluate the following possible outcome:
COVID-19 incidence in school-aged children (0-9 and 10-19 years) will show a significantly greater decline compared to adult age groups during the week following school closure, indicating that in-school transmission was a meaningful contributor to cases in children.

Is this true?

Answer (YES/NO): YES